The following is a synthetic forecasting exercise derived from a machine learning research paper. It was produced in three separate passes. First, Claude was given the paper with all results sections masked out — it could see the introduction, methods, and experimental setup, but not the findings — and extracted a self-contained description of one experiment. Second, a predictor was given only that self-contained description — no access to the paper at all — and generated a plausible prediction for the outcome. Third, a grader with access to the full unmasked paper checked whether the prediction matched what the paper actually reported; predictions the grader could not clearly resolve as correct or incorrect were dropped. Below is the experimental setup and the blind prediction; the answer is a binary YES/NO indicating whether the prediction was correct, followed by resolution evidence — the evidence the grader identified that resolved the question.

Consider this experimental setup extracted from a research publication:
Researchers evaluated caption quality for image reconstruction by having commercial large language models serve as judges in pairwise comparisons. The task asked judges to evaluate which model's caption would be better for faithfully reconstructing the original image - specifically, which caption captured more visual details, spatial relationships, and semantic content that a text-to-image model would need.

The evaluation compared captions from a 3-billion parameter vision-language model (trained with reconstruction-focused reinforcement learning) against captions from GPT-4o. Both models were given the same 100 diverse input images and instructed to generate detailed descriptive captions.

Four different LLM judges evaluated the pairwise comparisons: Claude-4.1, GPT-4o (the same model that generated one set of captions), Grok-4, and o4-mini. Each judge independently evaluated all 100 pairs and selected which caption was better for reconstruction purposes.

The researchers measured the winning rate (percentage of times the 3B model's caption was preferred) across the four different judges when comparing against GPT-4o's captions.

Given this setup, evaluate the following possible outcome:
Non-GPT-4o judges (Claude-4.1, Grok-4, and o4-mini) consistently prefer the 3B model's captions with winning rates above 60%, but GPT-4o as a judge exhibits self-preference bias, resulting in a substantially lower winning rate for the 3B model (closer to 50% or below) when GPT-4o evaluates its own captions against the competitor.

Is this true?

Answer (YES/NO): NO